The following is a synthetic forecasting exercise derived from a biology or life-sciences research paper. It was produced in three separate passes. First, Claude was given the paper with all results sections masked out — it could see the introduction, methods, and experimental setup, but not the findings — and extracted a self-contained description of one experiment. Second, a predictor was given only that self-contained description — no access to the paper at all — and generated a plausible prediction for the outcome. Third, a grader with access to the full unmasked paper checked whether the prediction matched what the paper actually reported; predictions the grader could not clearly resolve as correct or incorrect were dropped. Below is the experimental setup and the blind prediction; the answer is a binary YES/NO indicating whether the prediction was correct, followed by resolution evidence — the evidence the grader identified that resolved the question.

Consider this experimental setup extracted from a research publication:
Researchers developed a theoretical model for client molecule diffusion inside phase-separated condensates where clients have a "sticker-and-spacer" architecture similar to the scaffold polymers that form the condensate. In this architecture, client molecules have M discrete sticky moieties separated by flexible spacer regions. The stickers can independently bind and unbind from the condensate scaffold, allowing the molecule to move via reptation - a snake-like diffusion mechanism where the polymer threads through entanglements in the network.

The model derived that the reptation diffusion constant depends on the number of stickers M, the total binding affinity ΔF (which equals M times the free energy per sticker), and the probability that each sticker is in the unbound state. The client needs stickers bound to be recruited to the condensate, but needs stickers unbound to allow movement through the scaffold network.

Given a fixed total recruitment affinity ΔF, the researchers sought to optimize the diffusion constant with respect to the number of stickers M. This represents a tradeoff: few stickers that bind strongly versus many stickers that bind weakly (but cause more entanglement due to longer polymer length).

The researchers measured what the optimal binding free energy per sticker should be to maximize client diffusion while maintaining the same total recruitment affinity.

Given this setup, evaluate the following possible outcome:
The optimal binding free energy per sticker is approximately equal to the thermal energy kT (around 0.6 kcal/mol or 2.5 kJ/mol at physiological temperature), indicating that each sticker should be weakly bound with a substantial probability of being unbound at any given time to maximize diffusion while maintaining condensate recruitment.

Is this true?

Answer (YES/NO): NO